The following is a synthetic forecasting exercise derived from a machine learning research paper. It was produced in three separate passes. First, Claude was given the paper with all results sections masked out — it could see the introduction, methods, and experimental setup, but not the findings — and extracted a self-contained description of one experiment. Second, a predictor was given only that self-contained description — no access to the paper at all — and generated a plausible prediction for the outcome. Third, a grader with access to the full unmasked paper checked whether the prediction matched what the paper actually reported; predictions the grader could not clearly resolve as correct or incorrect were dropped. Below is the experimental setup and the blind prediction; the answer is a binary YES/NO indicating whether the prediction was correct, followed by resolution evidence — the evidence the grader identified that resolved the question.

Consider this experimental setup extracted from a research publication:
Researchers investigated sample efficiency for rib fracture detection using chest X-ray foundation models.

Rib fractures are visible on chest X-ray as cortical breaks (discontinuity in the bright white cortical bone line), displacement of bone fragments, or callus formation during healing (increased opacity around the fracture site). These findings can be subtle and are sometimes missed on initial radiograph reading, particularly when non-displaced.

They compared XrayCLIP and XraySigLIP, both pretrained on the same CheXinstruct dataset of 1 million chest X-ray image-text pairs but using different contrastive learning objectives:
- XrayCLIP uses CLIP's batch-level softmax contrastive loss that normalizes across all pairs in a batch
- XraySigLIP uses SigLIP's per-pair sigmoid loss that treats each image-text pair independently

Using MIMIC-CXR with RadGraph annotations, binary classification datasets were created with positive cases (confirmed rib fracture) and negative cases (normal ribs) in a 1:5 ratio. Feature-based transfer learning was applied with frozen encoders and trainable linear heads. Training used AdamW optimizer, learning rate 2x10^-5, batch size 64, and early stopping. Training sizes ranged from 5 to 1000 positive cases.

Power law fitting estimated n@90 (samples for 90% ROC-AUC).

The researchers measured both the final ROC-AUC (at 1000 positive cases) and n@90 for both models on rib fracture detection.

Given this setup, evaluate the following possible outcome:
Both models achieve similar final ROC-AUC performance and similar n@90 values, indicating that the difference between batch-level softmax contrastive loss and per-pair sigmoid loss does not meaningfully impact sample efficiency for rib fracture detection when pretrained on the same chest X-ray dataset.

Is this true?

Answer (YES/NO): NO